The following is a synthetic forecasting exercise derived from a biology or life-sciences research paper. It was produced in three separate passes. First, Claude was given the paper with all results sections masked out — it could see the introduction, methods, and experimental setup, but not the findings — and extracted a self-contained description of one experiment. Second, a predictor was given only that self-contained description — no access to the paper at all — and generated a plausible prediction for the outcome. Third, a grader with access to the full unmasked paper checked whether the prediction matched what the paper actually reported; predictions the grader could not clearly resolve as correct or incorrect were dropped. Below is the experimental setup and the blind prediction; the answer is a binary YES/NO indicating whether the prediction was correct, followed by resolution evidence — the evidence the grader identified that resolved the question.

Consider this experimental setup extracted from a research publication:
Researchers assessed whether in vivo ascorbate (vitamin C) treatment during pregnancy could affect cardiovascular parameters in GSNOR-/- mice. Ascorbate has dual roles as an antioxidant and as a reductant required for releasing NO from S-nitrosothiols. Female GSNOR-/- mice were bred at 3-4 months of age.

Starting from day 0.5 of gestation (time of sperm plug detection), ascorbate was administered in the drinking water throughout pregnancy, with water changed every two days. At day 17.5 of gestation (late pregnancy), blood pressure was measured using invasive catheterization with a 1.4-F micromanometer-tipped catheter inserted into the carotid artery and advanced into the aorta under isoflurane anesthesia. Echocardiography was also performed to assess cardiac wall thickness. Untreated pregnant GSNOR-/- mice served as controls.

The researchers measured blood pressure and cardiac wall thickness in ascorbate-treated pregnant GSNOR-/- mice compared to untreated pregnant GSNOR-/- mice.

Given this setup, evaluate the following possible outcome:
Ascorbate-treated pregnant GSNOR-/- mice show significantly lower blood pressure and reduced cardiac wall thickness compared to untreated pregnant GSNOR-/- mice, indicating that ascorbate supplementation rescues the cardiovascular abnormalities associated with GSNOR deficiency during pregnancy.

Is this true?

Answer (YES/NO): YES